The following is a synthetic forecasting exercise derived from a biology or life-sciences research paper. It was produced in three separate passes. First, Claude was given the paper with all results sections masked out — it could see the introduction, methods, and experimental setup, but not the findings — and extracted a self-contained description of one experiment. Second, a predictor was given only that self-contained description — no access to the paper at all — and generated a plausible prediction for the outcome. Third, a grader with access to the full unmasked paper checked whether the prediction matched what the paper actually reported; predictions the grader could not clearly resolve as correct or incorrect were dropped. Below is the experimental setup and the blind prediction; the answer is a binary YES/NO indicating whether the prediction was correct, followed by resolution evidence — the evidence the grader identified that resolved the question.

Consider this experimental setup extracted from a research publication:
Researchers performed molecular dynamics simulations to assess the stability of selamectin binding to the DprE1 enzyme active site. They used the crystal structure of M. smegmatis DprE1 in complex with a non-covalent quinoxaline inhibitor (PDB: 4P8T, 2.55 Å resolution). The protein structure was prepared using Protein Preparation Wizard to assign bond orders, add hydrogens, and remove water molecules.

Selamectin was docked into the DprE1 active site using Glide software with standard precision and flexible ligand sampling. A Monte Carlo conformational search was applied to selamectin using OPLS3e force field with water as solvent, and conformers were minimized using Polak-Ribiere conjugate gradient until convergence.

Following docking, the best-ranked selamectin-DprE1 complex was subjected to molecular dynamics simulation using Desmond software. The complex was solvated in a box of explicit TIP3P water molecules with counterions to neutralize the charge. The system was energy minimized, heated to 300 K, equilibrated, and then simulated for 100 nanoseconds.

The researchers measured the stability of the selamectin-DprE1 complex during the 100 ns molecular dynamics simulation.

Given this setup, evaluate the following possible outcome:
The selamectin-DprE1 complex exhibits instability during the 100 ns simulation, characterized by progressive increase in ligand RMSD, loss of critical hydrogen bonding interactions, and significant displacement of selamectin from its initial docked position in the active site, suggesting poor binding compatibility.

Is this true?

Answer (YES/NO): NO